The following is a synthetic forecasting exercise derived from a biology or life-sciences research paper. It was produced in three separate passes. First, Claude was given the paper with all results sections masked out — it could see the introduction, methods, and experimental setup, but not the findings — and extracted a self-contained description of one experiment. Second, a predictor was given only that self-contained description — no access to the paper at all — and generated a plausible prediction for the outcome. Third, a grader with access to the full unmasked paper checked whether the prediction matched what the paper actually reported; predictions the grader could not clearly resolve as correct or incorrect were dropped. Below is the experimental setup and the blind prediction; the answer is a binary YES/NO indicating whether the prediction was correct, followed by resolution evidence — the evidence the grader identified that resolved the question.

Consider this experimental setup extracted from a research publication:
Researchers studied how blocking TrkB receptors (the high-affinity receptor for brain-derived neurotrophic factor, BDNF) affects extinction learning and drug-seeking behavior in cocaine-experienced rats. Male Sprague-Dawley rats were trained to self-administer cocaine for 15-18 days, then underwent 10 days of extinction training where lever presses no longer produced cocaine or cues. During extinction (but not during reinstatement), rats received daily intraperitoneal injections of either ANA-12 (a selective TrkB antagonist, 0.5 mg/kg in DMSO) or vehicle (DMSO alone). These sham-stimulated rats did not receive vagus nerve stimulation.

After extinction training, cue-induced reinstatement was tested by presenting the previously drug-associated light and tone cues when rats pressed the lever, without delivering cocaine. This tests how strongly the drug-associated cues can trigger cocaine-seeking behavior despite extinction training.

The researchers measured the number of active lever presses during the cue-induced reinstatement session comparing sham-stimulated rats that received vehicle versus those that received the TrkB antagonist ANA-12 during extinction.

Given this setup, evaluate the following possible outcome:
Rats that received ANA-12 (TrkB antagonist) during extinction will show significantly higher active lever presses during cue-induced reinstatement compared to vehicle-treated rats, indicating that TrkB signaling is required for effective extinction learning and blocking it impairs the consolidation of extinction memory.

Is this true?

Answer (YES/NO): NO